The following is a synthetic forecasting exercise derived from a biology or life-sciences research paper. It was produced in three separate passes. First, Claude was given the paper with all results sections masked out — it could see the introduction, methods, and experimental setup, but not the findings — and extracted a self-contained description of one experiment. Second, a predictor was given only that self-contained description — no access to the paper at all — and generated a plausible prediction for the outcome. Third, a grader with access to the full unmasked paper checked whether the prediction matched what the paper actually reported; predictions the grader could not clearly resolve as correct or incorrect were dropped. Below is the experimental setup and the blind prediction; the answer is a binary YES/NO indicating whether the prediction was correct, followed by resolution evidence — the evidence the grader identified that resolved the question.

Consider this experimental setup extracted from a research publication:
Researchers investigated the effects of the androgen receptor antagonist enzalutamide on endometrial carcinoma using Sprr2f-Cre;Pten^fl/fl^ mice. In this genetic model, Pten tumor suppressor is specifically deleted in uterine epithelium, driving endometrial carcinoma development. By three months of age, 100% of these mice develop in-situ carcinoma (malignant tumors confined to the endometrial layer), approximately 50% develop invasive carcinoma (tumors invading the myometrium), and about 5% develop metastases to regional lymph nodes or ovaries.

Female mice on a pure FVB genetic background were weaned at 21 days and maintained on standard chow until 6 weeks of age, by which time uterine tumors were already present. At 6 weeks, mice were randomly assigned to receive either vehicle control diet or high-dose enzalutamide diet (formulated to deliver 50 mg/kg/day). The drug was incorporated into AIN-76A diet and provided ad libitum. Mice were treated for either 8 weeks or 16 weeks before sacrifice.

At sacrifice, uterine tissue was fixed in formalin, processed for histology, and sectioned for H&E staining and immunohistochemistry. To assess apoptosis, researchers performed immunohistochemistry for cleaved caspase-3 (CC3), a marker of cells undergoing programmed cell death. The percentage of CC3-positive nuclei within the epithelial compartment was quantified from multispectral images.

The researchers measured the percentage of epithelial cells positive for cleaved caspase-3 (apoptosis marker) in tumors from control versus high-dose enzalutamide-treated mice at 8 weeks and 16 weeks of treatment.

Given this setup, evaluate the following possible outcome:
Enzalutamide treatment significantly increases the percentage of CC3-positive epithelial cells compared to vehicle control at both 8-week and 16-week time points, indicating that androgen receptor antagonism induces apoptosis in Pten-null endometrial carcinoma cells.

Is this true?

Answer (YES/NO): NO